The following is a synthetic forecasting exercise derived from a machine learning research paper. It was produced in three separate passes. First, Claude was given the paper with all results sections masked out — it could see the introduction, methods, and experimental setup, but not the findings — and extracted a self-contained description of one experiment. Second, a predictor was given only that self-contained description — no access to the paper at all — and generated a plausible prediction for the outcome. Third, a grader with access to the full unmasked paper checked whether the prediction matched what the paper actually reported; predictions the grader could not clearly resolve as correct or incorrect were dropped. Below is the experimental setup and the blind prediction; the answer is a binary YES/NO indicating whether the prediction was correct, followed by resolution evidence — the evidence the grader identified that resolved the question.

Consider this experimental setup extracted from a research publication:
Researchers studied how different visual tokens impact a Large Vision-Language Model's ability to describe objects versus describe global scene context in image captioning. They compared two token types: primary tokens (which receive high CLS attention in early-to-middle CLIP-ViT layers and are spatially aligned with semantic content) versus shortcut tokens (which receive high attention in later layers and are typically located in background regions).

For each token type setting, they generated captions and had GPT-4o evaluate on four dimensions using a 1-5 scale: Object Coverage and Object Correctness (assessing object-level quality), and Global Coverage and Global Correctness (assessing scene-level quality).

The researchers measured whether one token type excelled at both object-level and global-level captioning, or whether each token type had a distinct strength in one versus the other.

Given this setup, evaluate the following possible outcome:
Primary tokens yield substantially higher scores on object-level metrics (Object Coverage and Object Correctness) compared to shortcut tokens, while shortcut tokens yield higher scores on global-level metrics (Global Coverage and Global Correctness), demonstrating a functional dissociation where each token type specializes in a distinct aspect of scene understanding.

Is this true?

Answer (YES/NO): YES